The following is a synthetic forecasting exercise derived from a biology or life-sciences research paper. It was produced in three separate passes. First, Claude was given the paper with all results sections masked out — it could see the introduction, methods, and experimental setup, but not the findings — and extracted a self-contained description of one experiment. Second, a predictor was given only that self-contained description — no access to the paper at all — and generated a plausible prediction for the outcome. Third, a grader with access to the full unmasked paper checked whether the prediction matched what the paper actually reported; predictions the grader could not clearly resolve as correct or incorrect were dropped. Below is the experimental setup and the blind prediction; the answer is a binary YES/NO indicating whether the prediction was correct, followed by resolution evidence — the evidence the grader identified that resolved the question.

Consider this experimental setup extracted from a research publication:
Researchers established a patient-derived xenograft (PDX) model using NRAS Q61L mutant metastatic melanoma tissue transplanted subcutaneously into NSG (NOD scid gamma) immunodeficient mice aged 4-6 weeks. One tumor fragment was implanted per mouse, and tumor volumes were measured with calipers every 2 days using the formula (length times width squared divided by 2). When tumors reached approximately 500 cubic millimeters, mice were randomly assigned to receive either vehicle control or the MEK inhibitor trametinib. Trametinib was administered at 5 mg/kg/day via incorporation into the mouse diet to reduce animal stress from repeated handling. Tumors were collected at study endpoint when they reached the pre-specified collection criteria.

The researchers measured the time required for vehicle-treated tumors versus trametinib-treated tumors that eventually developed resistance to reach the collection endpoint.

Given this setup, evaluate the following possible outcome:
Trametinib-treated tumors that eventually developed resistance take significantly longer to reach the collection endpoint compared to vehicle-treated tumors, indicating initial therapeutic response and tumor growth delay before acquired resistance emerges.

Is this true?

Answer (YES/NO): YES